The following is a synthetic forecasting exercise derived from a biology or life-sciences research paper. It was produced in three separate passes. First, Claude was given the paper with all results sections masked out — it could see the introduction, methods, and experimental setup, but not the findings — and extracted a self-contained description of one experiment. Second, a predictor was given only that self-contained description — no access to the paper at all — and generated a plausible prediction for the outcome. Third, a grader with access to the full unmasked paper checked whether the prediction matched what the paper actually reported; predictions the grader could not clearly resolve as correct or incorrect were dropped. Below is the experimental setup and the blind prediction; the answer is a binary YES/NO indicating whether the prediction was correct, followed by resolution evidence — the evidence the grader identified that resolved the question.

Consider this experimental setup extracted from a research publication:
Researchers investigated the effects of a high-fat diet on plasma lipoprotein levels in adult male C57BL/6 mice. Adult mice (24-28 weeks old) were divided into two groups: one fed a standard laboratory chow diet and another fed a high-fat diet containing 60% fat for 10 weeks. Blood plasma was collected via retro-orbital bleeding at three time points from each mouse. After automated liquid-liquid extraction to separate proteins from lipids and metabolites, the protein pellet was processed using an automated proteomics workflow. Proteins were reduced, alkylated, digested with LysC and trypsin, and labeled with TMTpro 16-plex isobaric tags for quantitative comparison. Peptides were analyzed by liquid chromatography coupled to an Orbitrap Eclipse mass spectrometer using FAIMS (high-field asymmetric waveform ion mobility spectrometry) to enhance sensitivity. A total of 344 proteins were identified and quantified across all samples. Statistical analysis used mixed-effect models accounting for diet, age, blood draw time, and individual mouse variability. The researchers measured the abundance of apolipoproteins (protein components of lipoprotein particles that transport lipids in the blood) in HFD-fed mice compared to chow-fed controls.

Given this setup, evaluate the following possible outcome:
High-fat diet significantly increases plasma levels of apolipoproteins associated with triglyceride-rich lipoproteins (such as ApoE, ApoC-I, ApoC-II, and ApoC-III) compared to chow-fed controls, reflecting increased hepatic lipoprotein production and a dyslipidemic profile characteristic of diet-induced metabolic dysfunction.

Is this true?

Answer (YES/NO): YES